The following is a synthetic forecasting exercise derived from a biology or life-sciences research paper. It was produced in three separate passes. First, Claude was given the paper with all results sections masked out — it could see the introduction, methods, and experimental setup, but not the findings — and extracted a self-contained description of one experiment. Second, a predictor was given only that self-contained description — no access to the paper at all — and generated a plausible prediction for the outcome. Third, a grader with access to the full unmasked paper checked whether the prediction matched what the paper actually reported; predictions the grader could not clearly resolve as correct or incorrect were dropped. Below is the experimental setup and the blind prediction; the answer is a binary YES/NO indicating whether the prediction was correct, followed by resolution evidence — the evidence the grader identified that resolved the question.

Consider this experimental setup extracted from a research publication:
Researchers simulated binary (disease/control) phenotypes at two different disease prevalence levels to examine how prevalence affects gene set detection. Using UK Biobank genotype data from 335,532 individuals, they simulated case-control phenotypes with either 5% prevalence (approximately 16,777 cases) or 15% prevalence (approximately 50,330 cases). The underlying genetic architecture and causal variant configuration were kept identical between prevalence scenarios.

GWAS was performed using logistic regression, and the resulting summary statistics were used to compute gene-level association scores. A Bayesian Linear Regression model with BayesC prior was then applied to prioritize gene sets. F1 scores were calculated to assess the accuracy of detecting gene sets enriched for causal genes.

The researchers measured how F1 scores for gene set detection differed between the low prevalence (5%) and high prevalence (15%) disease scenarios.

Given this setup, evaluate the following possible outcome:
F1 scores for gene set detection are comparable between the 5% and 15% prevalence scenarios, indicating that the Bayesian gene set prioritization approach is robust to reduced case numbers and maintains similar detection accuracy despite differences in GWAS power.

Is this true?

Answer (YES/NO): NO